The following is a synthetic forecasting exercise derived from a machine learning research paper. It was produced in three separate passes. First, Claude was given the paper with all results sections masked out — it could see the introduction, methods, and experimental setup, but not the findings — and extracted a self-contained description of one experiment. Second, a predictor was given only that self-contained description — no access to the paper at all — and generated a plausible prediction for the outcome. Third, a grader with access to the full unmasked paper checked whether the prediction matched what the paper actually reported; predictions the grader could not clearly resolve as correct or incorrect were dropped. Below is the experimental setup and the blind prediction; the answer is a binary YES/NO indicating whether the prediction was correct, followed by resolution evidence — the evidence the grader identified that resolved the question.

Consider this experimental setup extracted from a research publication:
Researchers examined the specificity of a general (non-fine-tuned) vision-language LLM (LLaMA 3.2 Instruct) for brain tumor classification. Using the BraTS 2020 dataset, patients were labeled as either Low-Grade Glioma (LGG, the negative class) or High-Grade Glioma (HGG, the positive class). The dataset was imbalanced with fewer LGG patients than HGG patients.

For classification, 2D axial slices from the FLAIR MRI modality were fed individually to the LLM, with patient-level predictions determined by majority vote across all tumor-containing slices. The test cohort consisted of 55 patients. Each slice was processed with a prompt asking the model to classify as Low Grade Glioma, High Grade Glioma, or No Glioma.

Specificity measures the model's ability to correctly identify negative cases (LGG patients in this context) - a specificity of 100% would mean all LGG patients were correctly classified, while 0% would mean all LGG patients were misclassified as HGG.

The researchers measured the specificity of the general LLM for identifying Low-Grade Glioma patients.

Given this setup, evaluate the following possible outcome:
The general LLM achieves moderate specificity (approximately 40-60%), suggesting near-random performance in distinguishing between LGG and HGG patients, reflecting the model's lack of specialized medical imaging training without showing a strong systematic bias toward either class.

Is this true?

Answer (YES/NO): NO